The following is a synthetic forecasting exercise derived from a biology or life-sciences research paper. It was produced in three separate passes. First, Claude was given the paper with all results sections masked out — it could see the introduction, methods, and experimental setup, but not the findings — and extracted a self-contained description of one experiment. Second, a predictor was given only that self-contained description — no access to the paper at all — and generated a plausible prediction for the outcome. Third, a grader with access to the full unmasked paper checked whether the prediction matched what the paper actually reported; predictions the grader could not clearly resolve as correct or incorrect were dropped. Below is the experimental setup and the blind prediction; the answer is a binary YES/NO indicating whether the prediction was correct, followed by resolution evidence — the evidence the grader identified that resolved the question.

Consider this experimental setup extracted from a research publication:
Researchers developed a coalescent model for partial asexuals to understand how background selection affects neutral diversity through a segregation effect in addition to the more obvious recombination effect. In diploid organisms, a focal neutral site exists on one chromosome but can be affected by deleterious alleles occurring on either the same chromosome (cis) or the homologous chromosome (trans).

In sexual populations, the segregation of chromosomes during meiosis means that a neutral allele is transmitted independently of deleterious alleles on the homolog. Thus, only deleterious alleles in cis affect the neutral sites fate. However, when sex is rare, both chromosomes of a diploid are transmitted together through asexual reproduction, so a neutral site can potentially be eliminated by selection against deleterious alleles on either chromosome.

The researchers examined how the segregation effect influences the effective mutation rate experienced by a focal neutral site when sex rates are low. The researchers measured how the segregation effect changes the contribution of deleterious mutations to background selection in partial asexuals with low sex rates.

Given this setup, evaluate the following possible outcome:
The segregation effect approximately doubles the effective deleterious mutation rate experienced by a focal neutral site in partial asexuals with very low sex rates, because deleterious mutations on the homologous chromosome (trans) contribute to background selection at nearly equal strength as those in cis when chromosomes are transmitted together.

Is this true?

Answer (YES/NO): YES